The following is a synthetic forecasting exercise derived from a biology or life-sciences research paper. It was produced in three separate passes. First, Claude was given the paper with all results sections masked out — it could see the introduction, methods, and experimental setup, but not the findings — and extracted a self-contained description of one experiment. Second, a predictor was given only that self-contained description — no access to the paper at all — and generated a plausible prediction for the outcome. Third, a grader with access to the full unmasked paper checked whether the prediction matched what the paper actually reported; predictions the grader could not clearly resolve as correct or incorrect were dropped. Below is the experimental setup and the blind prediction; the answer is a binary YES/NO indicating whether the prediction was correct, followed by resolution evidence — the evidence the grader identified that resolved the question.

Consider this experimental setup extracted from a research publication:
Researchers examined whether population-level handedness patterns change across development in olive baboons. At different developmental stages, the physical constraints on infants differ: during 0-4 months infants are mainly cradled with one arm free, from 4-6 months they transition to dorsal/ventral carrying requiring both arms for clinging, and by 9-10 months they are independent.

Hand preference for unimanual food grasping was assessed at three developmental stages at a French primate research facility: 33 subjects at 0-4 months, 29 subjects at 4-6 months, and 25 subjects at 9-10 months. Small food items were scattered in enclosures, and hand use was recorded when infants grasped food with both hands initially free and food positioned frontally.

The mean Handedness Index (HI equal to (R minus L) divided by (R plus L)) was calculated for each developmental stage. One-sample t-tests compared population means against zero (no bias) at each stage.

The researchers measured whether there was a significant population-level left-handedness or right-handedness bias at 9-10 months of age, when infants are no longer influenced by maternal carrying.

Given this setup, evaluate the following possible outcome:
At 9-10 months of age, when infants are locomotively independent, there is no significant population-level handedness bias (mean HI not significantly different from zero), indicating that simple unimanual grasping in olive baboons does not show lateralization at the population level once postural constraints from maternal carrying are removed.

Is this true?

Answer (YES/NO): YES